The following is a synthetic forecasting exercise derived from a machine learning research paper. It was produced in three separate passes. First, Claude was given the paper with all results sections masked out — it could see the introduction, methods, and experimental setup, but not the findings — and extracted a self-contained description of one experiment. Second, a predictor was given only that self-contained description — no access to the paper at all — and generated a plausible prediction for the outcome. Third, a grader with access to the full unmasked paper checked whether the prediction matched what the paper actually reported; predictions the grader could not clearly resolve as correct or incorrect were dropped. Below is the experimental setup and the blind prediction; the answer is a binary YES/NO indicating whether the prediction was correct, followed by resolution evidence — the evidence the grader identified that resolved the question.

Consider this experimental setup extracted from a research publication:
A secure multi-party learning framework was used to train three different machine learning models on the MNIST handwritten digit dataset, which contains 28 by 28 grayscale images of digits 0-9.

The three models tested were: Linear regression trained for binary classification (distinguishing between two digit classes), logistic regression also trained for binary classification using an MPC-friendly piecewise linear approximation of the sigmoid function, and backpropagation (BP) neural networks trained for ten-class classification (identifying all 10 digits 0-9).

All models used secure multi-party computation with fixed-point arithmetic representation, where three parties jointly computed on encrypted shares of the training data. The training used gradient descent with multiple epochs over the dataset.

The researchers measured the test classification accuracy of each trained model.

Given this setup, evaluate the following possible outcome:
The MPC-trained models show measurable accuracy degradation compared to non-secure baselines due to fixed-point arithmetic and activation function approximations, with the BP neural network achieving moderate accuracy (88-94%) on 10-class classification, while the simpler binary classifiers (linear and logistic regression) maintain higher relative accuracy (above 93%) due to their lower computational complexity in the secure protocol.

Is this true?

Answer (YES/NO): NO